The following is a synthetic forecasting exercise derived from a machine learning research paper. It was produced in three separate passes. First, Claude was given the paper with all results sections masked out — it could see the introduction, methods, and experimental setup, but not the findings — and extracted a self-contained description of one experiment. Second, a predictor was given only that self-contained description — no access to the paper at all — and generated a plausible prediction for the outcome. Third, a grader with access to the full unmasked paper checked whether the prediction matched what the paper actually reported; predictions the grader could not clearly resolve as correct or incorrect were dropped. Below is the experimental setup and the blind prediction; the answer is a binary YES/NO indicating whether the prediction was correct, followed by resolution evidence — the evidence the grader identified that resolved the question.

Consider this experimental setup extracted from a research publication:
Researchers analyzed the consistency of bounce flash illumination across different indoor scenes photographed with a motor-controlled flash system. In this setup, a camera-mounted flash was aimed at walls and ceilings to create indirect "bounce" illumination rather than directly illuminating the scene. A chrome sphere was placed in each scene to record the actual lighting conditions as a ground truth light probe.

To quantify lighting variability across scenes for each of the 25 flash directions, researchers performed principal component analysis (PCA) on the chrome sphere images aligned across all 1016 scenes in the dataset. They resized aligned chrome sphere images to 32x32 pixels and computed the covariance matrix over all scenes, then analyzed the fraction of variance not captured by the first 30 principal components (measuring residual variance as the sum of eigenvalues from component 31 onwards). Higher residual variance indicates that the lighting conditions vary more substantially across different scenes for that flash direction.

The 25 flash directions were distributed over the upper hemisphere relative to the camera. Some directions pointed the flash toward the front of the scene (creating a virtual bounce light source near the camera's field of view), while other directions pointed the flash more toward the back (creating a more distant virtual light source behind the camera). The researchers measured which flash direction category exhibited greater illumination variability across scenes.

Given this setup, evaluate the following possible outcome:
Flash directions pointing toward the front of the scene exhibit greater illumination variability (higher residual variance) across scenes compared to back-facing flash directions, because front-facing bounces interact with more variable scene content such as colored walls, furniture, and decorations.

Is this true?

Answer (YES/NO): NO